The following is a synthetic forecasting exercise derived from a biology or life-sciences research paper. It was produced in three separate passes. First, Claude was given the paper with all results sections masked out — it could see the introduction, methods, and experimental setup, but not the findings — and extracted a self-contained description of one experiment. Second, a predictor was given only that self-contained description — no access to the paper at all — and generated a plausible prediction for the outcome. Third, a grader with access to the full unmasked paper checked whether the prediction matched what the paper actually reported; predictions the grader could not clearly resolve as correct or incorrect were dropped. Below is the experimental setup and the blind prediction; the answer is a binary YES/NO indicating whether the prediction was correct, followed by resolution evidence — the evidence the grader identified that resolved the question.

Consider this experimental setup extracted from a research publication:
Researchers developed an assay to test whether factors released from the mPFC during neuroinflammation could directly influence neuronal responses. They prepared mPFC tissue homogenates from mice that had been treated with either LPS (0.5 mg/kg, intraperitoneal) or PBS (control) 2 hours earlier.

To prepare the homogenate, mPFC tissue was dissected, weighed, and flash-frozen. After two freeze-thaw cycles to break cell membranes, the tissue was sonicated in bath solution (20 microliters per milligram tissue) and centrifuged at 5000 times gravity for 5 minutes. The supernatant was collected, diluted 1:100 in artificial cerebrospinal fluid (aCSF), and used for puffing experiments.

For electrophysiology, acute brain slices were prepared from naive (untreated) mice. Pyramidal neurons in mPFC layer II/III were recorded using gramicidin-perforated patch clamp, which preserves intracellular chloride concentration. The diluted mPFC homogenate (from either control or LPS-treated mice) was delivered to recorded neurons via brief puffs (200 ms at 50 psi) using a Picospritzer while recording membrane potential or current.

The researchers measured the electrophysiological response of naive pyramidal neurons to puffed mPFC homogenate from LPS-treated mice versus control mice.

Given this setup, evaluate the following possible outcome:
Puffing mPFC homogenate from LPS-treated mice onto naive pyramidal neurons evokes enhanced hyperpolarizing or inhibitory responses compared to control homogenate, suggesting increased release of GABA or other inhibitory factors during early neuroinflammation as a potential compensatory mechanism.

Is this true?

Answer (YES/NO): YES